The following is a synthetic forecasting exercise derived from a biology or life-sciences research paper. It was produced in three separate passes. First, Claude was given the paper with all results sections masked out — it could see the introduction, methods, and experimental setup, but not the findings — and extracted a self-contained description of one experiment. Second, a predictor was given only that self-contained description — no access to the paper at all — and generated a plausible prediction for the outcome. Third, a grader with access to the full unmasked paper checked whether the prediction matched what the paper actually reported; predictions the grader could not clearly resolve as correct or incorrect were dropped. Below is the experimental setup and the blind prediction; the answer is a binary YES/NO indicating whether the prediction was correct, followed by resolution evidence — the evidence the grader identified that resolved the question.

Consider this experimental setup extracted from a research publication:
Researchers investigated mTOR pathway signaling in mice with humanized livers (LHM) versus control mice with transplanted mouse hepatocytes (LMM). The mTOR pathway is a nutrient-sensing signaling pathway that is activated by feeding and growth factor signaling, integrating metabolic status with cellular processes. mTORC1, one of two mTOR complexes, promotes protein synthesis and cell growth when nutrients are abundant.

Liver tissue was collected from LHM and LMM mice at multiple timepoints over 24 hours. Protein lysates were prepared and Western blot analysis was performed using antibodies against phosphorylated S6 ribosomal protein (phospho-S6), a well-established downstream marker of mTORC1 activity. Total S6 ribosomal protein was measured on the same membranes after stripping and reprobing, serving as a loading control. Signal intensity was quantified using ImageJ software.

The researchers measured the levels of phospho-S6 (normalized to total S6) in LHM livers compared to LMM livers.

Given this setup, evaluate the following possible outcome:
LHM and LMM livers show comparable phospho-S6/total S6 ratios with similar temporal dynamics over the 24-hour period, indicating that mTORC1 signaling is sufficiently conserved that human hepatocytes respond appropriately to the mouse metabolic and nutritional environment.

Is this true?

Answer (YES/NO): NO